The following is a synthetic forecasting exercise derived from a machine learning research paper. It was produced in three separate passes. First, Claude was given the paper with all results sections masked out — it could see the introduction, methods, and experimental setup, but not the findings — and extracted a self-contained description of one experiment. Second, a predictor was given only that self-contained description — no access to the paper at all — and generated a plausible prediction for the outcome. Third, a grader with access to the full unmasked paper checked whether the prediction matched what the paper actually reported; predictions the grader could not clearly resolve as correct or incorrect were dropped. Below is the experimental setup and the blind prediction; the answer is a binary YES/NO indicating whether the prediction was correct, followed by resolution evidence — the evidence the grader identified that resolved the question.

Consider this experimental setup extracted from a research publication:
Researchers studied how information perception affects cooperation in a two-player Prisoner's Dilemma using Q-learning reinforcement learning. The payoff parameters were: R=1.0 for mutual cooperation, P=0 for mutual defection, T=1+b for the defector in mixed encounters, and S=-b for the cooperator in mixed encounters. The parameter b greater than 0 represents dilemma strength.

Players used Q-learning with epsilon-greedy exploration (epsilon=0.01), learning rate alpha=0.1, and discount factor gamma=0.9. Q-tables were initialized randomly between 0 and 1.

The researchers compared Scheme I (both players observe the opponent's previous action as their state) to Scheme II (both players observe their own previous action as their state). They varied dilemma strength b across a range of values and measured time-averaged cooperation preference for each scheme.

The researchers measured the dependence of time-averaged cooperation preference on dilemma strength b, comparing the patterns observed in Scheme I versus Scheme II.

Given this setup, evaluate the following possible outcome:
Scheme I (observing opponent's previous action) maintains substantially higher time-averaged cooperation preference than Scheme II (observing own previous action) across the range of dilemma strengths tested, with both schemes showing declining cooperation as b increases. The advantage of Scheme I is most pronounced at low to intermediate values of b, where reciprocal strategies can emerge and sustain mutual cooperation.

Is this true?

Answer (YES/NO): NO